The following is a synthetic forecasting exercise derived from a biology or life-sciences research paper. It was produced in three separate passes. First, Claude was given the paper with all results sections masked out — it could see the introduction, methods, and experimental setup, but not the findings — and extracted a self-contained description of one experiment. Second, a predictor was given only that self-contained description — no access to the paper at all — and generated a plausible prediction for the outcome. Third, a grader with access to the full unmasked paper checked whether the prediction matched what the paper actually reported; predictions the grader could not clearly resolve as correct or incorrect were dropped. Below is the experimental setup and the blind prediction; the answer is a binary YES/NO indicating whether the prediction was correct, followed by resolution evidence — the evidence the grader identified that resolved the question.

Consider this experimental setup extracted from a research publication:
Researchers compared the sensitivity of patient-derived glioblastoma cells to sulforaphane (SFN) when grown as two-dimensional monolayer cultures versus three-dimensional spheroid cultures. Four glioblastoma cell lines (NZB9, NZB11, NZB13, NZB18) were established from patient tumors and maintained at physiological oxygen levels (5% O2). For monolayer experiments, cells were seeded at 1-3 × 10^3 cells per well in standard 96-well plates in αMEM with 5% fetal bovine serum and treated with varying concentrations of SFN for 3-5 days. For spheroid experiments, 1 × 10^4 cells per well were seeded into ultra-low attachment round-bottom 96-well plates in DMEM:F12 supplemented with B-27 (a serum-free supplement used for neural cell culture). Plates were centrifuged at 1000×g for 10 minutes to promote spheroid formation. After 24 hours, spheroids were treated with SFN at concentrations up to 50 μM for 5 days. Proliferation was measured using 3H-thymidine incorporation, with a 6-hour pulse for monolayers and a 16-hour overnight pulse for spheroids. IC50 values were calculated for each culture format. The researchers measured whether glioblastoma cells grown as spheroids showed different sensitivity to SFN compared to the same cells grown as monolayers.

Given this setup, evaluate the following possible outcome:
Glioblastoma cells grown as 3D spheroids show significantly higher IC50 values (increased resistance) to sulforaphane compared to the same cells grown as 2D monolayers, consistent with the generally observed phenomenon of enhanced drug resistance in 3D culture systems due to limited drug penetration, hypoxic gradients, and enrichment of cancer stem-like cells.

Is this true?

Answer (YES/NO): YES